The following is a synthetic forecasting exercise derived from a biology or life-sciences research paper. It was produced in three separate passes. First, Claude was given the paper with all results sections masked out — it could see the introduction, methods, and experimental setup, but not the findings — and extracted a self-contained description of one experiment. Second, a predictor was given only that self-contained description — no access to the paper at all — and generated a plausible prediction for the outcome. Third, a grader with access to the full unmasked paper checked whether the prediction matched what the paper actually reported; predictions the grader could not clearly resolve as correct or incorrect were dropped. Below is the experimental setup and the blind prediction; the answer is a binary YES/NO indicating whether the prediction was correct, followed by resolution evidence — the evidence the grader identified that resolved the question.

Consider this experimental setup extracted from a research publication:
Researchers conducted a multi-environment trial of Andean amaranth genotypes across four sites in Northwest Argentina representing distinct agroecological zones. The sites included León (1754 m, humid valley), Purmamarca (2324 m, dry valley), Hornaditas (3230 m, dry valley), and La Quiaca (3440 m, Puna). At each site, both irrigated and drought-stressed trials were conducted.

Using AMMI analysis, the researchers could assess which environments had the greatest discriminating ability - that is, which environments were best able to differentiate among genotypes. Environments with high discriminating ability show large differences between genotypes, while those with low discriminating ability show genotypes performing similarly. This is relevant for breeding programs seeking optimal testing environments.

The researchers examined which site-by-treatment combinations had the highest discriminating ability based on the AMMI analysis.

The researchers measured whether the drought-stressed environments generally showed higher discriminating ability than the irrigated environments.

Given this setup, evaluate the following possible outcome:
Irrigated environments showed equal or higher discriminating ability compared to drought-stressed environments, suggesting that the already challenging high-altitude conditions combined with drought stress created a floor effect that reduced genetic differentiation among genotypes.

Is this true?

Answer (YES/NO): NO